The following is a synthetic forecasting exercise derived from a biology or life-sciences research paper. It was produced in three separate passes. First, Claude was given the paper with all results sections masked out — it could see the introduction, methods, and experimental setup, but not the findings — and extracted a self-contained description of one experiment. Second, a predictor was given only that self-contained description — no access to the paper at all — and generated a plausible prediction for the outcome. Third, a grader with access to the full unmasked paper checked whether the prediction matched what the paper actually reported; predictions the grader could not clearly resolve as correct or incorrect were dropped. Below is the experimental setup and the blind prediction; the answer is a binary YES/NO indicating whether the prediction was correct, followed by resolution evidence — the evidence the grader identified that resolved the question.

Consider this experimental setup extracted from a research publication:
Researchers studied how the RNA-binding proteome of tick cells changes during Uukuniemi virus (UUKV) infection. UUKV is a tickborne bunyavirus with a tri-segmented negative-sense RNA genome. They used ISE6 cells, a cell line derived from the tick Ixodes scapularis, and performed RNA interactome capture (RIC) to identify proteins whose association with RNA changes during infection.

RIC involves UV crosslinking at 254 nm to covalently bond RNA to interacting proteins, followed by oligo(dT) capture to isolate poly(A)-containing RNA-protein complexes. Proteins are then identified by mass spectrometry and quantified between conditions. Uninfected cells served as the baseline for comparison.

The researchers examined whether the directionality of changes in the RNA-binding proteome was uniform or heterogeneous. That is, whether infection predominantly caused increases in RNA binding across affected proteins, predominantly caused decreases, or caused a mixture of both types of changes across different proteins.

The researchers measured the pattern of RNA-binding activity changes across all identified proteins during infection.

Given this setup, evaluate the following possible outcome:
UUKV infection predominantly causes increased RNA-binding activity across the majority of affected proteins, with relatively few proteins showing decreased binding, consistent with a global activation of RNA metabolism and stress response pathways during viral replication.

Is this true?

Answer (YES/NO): NO